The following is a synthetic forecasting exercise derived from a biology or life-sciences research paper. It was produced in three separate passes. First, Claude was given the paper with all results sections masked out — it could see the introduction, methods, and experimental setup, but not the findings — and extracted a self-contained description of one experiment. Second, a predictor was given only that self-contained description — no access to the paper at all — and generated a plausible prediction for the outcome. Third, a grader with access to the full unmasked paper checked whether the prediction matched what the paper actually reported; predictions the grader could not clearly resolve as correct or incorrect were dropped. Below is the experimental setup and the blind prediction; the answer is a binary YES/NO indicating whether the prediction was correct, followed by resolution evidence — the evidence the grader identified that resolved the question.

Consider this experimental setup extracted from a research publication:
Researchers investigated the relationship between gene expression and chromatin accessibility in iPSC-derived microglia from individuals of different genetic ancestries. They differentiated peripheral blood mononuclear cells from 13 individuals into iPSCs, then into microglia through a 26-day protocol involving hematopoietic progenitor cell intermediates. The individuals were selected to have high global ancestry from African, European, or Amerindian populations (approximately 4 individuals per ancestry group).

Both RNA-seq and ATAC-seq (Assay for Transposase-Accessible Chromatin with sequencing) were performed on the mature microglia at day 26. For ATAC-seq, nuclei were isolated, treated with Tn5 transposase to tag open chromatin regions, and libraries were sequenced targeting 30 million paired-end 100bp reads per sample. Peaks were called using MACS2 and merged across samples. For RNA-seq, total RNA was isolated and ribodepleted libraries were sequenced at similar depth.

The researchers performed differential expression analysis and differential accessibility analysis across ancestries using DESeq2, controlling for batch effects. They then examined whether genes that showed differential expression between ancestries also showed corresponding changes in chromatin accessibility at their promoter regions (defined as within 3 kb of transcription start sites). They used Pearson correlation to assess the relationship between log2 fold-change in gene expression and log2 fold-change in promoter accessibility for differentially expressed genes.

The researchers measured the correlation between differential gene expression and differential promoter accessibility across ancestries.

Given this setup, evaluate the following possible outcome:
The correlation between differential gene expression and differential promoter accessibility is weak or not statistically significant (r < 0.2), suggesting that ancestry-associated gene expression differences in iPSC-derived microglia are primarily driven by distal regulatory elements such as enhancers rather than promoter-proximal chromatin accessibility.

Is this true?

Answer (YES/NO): NO